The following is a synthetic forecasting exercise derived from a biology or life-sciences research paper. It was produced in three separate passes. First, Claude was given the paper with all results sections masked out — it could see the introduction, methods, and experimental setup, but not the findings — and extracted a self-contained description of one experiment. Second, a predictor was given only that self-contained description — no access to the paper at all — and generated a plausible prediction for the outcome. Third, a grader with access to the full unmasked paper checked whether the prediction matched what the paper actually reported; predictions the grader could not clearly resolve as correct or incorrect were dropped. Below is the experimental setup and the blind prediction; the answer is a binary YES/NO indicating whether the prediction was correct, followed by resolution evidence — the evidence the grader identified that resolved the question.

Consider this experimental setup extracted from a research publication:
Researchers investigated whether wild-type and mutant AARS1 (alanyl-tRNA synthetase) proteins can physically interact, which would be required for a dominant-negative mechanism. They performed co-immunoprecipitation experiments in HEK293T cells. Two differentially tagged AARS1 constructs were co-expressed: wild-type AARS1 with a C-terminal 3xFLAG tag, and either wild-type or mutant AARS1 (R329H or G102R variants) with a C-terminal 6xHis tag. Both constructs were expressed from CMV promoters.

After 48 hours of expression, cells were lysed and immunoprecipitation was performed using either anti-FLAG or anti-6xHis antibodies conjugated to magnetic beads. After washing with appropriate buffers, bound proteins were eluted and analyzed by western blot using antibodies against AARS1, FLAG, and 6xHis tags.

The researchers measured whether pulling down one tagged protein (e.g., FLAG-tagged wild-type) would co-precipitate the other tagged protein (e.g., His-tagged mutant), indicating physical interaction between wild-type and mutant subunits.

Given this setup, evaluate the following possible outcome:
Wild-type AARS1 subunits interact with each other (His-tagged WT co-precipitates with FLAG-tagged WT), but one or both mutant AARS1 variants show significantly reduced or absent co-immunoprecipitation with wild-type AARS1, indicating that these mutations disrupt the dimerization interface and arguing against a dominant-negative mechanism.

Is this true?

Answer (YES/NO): NO